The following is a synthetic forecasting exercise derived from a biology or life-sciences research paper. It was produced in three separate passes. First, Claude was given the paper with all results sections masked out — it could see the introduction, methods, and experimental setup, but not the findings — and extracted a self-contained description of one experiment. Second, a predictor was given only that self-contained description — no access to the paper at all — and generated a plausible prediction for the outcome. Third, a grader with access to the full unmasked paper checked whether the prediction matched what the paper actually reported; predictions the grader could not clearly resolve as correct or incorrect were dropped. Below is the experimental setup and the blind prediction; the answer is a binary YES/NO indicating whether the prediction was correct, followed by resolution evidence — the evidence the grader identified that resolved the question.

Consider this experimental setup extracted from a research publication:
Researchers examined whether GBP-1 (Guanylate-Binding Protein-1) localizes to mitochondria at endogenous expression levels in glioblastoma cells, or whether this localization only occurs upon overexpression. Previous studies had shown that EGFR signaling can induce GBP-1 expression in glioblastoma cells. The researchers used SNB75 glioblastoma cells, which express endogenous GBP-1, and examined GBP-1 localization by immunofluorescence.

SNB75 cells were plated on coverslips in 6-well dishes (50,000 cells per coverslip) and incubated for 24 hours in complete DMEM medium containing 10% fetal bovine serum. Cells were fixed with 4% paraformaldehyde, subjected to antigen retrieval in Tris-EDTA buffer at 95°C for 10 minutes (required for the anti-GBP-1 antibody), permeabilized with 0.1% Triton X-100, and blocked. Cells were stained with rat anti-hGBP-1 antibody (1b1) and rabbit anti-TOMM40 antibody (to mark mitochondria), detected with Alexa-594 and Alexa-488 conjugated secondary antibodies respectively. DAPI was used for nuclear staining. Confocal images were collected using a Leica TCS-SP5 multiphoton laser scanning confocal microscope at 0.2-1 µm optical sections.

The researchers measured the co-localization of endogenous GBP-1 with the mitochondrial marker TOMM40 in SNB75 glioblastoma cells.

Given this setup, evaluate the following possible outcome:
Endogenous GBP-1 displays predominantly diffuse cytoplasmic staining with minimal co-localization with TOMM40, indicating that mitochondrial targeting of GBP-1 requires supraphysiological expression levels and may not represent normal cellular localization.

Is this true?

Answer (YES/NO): NO